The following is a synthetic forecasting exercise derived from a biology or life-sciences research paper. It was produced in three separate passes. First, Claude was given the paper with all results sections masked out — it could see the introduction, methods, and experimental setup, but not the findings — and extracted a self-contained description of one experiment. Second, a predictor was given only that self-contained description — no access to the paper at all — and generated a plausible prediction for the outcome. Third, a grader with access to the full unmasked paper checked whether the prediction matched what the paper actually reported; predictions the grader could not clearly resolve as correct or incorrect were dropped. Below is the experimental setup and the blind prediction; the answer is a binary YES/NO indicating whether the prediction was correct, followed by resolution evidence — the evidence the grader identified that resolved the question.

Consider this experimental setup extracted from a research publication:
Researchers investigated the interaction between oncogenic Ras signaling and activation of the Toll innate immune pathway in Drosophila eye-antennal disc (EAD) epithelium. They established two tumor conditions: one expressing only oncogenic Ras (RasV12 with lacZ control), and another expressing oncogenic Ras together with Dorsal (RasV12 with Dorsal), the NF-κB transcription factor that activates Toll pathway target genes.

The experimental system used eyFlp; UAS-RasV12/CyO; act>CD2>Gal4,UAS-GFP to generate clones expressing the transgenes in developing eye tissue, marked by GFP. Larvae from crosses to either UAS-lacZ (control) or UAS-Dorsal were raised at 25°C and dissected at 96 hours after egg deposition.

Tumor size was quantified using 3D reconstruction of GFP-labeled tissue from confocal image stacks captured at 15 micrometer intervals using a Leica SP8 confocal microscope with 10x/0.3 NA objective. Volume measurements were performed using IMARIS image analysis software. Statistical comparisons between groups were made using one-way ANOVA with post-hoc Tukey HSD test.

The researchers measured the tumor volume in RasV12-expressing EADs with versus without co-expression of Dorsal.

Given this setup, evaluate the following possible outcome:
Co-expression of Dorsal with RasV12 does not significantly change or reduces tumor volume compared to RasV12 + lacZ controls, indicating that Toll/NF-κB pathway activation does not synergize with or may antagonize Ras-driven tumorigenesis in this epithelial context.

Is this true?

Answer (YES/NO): NO